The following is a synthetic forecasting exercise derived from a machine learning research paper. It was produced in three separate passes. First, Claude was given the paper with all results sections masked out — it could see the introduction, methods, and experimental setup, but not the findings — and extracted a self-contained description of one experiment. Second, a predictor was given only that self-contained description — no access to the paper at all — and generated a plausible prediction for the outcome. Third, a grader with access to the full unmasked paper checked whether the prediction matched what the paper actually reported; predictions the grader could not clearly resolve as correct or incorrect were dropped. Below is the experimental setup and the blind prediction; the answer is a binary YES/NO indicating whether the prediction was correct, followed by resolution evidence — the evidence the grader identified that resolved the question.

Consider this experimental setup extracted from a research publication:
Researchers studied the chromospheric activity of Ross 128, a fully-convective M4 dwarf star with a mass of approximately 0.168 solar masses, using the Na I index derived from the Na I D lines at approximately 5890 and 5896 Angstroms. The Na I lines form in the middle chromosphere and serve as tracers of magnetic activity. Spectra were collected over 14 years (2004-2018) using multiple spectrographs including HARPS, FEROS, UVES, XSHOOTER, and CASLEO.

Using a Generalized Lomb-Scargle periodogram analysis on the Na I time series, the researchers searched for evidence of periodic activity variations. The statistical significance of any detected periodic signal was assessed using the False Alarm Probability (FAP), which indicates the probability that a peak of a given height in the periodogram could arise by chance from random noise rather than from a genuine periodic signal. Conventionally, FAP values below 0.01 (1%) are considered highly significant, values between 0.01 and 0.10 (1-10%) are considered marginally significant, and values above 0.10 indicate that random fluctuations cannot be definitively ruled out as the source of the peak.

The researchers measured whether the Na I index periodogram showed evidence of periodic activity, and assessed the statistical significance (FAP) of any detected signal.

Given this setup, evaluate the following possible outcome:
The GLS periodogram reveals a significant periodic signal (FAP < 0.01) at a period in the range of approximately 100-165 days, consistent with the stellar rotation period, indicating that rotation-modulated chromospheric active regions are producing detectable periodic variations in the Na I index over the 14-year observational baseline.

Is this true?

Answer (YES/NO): NO